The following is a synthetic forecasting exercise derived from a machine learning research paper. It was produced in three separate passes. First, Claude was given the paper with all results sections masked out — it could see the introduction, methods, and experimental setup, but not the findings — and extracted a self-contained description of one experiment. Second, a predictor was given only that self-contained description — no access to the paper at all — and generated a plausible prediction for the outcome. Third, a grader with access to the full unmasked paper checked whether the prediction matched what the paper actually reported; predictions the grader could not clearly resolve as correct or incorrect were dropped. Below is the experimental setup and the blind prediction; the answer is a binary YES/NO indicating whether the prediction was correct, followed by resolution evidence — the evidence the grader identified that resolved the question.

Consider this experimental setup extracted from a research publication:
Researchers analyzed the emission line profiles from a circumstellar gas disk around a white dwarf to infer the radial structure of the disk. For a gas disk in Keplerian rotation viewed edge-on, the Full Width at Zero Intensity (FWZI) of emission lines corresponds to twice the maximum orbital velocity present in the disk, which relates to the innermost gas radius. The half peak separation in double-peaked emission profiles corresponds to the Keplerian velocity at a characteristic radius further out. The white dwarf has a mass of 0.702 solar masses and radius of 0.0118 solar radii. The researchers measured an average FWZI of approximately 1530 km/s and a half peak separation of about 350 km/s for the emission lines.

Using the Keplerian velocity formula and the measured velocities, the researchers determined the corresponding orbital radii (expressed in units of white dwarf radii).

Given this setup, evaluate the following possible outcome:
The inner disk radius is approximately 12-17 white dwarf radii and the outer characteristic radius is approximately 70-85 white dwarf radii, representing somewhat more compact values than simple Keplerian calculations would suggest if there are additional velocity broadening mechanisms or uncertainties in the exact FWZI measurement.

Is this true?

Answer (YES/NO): NO